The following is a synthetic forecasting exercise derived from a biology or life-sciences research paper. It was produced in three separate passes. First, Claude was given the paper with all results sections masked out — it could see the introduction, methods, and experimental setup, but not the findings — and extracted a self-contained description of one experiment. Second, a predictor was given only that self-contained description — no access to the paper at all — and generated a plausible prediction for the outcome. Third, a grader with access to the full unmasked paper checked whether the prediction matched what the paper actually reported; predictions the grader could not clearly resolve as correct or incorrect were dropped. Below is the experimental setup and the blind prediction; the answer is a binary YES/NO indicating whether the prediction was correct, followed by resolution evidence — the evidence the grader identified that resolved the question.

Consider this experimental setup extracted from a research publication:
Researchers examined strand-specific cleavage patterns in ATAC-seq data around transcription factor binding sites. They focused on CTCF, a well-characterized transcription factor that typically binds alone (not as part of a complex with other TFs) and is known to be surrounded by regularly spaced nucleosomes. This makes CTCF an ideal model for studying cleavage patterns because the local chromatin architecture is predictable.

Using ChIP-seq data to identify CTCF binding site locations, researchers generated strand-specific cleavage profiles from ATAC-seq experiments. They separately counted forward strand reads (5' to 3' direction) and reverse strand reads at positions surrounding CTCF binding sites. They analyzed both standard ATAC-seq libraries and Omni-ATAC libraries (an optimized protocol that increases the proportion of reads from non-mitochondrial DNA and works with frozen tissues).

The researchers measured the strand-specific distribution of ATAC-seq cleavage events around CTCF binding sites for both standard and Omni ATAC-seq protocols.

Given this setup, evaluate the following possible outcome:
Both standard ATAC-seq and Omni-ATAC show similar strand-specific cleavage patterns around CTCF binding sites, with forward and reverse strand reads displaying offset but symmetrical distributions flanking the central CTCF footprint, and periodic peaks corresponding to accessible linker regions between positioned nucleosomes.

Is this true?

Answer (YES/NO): NO